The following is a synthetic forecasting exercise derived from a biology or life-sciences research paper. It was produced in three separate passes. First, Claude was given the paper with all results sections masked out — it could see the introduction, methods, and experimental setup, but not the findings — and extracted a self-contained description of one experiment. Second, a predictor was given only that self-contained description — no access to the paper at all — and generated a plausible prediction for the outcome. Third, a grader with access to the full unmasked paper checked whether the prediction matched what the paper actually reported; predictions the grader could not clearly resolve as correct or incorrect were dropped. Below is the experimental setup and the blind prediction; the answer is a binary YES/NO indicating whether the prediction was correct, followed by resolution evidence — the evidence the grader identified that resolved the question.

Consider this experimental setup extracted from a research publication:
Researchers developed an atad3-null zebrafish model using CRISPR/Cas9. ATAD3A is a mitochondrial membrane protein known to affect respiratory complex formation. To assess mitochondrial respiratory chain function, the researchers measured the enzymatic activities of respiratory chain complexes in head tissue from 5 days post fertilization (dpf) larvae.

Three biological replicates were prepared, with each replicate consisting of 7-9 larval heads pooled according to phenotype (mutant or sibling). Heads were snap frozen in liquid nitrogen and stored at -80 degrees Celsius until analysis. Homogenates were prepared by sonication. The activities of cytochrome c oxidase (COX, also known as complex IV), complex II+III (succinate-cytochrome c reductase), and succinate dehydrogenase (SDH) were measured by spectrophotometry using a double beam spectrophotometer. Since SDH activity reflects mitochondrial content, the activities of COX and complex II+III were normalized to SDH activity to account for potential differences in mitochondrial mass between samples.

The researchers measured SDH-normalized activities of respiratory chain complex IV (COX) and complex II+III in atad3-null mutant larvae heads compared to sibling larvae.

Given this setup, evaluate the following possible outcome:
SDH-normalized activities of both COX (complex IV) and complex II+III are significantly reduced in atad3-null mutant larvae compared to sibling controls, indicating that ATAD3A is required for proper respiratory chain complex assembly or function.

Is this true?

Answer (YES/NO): YES